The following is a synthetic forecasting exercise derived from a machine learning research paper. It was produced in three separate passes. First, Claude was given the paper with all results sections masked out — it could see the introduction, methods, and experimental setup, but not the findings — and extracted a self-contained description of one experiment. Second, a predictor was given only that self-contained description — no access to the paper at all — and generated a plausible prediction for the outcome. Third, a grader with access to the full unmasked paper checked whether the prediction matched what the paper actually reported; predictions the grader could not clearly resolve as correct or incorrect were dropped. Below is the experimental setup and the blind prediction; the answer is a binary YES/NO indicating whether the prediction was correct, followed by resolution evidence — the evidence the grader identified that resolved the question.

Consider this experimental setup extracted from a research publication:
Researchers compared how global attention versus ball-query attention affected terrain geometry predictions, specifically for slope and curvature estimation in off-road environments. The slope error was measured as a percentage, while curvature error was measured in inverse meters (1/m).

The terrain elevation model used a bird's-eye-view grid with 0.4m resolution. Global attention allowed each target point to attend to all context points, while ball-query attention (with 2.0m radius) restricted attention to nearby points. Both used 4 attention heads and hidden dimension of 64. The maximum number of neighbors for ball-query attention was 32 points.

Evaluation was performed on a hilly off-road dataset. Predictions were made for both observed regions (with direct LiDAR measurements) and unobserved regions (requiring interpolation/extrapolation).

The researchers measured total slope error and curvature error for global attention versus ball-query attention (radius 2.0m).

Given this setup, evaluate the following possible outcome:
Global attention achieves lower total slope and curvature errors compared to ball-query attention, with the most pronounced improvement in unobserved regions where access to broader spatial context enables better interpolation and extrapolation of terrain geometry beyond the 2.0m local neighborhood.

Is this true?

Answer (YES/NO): NO